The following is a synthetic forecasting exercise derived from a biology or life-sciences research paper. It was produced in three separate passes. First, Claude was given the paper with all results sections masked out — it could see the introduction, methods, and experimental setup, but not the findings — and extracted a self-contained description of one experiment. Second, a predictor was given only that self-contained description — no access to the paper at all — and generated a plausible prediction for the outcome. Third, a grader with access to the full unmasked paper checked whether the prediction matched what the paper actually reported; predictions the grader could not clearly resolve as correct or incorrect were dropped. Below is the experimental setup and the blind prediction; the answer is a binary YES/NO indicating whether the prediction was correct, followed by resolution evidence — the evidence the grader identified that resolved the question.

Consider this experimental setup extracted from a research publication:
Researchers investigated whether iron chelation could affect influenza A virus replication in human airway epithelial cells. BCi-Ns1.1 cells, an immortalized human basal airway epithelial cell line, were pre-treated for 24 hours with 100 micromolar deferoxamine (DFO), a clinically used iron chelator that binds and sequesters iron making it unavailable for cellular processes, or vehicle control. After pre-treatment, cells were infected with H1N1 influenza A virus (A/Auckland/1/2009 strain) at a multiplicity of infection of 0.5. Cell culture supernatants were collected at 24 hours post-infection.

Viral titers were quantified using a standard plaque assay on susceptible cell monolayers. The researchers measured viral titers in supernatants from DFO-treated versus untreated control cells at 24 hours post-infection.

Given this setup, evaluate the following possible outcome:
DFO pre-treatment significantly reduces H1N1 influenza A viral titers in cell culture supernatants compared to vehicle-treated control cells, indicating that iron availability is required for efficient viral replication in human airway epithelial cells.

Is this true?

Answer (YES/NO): YES